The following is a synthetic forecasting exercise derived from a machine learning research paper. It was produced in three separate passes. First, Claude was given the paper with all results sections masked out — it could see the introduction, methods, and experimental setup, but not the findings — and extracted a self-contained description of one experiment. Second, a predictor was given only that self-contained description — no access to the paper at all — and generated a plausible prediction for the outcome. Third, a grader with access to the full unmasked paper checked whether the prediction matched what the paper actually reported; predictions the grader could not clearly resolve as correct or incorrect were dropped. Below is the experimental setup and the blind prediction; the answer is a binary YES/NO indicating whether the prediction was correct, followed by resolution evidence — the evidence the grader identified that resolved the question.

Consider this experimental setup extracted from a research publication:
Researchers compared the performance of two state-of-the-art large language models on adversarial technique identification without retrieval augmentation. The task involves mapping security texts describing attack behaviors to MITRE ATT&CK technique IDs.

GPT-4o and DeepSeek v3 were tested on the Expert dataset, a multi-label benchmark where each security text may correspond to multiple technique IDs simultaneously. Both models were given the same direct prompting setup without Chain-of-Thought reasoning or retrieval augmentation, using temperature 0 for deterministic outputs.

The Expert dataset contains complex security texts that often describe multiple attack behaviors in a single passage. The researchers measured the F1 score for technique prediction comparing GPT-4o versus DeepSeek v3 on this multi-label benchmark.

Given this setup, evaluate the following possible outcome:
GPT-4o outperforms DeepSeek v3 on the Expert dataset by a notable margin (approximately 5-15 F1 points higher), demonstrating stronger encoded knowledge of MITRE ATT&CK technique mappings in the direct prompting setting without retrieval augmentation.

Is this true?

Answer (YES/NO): NO